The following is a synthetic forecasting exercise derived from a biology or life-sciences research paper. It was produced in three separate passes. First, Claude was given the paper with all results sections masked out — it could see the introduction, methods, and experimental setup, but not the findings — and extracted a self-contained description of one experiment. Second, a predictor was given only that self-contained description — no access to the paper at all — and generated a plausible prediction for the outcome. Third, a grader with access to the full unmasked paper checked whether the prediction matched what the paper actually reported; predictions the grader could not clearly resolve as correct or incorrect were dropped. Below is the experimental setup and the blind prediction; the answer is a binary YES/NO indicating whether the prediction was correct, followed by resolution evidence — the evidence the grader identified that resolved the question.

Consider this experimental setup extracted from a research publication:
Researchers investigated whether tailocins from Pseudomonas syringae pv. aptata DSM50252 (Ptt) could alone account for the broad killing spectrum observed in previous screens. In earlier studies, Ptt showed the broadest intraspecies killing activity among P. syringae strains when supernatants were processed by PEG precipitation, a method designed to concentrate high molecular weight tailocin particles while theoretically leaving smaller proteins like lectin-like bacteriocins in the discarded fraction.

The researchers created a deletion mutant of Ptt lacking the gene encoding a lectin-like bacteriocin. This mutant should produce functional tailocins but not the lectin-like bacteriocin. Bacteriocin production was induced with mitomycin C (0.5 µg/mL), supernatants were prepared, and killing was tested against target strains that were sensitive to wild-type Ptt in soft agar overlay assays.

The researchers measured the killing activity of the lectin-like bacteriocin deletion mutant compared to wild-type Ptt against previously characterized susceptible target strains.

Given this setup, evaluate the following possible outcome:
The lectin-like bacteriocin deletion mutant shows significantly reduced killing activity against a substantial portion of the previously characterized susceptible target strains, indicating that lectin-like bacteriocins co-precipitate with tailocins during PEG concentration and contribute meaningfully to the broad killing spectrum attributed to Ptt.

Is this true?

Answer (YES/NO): YES